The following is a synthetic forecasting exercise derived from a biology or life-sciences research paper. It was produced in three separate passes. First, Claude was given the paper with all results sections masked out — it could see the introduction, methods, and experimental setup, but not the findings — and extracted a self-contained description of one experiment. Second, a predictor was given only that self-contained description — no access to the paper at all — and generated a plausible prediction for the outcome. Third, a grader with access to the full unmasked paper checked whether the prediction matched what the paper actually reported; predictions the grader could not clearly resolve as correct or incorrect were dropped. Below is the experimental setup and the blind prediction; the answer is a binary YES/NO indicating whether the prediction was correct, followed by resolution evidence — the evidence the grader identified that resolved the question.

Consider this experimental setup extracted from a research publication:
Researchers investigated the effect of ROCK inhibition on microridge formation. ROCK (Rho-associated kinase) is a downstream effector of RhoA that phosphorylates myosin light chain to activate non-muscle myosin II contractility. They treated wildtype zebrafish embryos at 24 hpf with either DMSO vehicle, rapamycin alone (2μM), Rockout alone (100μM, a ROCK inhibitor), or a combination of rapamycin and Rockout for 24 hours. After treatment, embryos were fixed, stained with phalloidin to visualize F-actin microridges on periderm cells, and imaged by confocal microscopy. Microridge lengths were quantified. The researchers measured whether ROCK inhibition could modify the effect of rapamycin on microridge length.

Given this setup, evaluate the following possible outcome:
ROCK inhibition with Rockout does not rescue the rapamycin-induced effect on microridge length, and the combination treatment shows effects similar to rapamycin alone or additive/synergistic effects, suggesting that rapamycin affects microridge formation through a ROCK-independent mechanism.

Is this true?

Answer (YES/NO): NO